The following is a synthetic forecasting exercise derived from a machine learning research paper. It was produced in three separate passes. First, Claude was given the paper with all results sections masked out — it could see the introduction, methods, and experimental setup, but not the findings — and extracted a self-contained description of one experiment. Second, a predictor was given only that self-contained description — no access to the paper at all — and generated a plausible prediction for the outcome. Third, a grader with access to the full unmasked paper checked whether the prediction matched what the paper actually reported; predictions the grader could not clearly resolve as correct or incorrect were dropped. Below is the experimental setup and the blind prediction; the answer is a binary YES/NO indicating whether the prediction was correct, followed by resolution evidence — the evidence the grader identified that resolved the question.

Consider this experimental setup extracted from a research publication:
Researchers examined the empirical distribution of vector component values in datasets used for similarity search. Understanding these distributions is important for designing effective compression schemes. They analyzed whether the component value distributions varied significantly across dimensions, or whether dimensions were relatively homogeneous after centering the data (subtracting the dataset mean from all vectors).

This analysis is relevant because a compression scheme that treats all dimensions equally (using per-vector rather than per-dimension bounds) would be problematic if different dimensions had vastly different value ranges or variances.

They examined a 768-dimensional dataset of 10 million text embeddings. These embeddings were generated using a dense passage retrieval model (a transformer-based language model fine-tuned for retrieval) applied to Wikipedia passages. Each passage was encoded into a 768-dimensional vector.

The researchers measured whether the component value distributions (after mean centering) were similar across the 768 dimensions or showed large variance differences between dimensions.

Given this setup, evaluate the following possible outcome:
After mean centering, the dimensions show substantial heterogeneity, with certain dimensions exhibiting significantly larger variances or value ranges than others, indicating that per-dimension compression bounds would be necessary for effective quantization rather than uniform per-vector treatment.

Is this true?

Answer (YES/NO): NO